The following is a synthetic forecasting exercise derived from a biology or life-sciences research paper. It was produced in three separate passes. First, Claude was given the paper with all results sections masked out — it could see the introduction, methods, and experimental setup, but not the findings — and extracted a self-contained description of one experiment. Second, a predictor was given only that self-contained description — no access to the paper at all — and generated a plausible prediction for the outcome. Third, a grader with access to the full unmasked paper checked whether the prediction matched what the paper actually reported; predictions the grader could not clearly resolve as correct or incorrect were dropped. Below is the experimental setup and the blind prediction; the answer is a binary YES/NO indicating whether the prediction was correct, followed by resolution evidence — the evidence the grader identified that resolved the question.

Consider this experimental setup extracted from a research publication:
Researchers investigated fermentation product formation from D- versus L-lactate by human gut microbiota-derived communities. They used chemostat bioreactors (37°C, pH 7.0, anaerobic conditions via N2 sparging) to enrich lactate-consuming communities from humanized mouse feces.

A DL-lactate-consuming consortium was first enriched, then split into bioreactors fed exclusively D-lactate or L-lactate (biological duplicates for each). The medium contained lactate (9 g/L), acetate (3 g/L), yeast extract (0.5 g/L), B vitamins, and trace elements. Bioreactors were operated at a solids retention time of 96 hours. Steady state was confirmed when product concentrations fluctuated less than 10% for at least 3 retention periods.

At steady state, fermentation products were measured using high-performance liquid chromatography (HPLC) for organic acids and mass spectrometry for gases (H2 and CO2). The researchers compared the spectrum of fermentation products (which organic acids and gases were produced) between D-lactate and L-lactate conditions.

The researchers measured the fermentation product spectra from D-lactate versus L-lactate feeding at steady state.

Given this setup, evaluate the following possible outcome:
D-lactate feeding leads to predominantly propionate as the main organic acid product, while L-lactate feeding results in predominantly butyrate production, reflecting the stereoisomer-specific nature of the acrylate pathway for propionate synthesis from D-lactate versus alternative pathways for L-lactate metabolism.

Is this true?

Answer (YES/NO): NO